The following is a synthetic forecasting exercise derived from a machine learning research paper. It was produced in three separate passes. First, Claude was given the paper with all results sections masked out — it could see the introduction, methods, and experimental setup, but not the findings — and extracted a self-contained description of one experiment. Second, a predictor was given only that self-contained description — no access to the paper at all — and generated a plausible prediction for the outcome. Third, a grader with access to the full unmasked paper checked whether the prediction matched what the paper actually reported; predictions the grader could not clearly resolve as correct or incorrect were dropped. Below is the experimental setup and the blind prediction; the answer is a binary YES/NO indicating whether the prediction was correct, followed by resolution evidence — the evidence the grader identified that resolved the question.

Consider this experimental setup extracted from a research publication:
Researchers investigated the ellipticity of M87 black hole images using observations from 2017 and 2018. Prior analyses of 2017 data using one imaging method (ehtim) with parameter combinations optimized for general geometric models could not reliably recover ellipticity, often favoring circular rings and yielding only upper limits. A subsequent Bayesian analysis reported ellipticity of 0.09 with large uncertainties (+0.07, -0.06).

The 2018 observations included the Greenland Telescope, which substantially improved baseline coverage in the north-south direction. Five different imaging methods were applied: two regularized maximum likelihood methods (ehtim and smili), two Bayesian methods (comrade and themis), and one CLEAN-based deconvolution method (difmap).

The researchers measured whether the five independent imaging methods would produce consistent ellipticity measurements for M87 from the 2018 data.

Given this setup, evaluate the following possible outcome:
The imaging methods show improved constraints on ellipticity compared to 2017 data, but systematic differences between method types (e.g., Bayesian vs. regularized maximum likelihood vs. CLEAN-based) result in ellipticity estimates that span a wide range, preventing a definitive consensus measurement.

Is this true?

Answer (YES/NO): NO